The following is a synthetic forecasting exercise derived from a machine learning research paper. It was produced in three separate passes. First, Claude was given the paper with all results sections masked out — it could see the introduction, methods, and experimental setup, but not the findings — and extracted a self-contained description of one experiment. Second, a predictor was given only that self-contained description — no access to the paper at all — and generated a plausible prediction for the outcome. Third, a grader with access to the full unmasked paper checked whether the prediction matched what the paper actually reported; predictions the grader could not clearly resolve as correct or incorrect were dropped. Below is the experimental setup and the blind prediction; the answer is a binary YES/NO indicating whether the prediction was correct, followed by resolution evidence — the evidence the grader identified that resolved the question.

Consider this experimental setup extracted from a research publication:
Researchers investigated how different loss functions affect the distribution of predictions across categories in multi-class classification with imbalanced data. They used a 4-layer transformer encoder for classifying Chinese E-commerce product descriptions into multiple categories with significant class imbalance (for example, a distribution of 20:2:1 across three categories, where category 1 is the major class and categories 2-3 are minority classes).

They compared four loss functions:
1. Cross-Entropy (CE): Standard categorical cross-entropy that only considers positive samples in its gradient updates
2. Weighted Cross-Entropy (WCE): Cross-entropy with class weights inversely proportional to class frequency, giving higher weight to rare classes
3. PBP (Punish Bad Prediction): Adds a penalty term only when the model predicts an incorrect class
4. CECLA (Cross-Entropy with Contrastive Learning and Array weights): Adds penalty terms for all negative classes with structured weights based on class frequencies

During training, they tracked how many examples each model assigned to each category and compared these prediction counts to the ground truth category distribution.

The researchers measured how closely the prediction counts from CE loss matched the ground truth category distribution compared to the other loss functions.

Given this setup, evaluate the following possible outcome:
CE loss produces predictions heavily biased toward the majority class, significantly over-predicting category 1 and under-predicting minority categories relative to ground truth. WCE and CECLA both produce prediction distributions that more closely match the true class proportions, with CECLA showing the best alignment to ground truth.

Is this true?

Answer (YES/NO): NO